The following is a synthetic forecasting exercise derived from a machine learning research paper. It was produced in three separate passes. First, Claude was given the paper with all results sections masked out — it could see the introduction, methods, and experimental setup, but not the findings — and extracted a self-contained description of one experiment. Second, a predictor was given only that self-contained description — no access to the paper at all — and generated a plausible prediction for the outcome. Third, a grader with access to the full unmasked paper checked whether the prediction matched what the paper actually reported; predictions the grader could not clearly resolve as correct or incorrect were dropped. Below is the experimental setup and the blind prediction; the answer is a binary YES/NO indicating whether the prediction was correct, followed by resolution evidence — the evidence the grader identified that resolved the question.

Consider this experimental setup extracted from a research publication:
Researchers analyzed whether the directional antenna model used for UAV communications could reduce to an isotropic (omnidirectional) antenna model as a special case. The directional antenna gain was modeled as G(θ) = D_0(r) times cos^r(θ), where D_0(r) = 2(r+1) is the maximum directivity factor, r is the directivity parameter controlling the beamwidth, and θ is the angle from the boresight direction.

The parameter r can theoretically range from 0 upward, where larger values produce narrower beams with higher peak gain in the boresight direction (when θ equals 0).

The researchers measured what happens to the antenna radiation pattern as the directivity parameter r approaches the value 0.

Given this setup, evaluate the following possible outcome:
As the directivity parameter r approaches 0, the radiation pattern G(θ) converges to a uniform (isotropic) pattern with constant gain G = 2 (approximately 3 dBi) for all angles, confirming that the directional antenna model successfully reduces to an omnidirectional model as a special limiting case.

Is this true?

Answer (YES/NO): YES